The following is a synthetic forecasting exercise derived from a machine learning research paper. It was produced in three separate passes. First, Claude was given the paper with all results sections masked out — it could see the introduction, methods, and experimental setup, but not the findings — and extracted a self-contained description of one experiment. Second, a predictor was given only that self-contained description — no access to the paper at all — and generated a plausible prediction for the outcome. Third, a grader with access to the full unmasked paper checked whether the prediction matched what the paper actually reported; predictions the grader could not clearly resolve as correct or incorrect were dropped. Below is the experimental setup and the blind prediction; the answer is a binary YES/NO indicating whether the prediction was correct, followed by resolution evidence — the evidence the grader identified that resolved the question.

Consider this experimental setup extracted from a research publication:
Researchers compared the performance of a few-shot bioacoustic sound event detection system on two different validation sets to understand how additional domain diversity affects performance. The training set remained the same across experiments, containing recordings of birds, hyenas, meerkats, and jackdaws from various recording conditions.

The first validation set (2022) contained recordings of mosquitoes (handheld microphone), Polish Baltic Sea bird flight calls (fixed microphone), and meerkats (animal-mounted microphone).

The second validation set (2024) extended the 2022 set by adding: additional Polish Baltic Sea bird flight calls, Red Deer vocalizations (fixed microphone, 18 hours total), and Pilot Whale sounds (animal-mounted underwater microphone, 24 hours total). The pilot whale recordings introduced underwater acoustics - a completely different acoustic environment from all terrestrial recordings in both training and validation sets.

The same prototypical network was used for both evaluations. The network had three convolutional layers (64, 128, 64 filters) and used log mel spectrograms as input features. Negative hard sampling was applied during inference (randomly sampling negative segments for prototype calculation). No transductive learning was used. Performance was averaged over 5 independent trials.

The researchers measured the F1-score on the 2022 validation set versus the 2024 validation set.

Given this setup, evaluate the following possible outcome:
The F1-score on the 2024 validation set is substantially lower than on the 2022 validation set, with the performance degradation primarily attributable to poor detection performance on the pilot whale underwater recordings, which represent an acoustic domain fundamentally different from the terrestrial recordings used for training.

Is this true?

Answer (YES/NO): NO